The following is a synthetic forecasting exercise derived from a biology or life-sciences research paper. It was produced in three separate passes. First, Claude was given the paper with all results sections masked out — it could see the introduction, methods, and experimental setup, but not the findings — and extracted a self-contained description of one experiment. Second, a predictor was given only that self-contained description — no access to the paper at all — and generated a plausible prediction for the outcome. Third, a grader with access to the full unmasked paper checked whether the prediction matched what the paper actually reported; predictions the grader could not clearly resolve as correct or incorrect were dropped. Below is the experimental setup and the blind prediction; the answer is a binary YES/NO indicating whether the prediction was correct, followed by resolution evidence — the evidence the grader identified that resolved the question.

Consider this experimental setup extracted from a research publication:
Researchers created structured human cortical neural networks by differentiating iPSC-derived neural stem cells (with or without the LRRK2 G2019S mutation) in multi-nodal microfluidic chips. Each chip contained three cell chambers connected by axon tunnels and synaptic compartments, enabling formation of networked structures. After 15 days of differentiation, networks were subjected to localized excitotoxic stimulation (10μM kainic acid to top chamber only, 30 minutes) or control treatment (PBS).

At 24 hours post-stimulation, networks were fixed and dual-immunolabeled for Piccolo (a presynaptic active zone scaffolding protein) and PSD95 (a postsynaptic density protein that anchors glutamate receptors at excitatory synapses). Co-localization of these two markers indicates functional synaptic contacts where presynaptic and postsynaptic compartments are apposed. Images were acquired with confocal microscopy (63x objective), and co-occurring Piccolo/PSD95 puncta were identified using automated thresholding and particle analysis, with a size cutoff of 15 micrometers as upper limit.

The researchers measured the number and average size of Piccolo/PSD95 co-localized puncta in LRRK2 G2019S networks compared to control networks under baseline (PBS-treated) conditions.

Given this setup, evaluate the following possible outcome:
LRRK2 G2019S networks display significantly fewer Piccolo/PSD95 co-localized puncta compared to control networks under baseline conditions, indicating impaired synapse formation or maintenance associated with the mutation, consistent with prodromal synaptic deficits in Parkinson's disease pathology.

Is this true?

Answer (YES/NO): NO